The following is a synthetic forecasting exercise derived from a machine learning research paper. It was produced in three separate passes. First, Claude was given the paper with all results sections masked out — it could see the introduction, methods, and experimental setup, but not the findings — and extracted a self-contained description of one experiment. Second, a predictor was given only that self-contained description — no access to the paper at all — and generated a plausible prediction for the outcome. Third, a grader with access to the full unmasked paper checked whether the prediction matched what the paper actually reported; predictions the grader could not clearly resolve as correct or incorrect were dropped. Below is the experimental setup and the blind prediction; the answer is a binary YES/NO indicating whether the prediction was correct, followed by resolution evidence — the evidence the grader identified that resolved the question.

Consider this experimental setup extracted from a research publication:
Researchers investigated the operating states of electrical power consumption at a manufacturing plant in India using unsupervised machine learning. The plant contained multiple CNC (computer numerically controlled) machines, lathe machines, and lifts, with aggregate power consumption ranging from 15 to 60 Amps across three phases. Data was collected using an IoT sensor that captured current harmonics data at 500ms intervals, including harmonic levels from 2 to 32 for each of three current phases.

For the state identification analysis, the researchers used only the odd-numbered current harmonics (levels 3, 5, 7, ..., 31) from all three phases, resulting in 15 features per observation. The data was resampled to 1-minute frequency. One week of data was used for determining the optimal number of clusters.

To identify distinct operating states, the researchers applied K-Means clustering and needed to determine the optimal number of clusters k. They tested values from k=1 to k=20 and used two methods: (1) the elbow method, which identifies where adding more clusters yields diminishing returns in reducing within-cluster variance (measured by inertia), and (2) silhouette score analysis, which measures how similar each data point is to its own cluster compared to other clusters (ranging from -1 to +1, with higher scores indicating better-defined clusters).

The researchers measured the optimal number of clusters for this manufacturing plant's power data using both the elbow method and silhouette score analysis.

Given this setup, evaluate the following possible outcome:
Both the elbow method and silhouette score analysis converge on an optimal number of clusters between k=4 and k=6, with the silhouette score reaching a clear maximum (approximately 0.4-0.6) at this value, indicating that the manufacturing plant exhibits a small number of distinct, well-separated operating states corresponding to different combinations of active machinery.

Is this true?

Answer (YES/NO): NO